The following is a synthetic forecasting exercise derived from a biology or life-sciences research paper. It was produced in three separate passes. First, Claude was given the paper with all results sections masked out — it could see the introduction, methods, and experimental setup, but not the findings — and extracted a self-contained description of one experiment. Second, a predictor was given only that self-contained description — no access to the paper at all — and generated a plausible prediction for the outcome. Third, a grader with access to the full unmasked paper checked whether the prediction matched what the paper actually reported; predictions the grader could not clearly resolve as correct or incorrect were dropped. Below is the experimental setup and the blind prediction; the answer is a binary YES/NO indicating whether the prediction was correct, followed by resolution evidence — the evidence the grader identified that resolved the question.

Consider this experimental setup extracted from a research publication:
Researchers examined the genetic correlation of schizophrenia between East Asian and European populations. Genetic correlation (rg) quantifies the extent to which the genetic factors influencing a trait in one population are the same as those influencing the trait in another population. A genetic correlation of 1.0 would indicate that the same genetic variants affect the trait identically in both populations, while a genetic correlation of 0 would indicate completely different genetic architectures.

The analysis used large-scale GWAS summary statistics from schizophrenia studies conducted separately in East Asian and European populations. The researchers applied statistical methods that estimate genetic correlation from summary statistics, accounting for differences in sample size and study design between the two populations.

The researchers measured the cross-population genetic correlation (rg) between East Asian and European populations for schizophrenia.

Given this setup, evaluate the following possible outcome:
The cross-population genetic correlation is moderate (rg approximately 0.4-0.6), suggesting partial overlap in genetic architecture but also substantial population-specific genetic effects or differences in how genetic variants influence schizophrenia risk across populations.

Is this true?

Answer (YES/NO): NO